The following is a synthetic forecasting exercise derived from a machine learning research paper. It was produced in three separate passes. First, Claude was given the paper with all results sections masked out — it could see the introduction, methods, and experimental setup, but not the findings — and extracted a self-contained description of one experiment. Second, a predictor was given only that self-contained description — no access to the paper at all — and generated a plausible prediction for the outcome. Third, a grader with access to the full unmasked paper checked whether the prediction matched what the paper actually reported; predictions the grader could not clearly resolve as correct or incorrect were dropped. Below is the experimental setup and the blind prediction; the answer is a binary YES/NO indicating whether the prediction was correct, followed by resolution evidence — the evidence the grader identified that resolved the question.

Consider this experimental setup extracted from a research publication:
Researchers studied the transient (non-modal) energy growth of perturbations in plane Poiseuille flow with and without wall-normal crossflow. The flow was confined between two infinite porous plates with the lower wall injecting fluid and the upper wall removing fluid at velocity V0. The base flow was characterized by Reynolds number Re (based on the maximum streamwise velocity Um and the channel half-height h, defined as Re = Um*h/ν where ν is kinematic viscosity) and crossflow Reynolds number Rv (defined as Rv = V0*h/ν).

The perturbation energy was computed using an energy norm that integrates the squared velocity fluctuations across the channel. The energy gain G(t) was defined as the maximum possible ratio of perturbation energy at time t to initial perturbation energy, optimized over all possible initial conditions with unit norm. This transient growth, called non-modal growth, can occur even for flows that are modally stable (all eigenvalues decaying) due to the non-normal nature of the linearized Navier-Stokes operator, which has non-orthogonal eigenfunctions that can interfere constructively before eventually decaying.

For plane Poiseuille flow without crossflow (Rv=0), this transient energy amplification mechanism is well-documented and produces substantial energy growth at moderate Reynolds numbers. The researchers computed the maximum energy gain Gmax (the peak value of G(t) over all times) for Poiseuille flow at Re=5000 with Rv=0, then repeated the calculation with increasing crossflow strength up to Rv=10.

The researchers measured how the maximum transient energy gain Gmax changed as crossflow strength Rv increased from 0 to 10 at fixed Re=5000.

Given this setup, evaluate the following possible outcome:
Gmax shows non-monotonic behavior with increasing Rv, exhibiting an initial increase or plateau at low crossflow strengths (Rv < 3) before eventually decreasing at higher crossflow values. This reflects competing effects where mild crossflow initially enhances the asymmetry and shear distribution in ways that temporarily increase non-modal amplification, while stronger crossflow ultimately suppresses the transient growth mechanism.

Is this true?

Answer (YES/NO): YES